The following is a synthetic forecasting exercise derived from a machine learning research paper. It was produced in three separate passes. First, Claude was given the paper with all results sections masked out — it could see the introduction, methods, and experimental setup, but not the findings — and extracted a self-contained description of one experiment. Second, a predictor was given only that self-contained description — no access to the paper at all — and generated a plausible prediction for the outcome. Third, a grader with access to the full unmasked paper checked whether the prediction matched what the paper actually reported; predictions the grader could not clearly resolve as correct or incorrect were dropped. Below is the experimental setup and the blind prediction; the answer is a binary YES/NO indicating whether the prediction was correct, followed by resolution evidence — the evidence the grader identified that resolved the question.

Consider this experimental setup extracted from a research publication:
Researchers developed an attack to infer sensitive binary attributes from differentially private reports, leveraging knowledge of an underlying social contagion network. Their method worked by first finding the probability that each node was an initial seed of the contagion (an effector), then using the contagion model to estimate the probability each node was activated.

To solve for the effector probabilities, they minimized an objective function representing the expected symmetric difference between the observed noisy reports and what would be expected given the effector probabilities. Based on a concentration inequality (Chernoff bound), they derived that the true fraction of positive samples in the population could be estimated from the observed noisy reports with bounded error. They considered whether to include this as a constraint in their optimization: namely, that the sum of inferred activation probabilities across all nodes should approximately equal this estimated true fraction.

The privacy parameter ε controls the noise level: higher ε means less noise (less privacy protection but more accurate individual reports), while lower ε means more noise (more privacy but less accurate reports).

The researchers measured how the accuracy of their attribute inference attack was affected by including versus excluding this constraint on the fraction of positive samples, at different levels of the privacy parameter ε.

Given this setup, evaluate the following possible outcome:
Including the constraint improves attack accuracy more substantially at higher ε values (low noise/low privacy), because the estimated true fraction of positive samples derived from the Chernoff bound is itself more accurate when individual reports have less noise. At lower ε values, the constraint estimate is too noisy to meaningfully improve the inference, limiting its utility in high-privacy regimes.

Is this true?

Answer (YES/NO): YES